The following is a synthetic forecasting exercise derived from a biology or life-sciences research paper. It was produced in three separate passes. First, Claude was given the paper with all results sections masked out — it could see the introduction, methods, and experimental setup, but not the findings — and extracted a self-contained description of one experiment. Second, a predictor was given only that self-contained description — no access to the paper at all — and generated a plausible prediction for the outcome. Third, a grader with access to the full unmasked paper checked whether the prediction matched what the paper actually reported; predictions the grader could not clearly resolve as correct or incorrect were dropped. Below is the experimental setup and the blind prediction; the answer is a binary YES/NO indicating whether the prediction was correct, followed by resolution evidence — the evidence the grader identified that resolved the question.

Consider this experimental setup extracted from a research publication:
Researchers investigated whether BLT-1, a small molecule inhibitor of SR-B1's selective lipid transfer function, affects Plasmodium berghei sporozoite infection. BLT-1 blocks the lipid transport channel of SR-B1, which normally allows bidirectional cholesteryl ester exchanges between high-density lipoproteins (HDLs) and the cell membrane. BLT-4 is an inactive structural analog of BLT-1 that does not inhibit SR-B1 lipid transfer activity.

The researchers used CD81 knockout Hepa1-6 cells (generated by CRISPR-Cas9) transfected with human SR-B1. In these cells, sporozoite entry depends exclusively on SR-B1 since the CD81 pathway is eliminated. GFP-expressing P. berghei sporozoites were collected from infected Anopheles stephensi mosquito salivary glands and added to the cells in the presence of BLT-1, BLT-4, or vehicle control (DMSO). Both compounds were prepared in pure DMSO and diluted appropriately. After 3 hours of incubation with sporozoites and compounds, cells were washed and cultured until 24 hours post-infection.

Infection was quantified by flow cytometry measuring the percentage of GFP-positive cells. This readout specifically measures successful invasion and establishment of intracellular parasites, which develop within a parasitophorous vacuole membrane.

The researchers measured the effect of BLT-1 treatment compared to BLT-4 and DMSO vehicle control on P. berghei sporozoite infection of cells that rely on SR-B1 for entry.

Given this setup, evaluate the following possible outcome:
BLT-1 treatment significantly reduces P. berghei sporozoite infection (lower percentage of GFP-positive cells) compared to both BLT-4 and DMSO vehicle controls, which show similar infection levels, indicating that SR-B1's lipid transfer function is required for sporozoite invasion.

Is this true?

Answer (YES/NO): NO